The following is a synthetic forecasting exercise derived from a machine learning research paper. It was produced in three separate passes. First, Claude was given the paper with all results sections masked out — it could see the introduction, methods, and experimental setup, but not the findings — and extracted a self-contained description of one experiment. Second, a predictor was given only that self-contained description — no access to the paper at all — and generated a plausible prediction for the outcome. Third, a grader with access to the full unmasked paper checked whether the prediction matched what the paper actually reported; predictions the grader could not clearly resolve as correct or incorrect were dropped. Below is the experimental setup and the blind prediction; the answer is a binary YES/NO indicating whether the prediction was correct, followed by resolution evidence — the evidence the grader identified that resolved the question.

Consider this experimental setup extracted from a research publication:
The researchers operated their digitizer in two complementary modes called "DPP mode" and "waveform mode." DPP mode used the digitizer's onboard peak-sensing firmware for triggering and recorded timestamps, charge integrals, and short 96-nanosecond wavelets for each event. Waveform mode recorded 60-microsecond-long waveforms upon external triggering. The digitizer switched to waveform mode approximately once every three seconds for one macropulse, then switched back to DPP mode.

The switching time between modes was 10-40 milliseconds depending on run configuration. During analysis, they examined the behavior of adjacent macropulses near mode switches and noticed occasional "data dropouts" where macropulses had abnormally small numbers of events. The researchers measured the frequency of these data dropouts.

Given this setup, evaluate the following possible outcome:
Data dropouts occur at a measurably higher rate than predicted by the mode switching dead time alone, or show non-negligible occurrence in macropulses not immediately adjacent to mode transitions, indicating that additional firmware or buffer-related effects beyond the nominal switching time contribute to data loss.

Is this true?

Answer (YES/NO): NO